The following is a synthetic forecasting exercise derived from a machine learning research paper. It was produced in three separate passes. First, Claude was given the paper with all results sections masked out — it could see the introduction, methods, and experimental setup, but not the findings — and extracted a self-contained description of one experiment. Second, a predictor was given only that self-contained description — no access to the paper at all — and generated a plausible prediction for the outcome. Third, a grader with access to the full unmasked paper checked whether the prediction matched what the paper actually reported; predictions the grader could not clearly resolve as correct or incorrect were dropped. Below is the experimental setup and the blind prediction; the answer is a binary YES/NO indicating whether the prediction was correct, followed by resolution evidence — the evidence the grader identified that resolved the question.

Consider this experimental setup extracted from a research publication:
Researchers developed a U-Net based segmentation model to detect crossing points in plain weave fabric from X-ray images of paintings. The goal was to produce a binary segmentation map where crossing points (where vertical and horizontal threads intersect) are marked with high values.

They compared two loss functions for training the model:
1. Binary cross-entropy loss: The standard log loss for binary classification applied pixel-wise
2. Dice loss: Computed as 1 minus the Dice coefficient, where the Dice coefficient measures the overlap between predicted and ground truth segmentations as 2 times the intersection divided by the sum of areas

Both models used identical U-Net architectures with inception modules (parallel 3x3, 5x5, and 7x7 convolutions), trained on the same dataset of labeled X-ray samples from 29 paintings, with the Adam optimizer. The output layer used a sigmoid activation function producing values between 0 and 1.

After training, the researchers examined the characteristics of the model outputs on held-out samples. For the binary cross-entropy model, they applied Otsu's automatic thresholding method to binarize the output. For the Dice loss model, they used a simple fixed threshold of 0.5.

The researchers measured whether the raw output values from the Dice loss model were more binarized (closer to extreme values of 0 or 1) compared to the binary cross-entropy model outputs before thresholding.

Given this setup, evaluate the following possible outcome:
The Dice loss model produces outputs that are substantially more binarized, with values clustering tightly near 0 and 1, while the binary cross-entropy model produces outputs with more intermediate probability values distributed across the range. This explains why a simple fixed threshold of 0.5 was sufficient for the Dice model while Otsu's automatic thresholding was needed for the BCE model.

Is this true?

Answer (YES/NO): YES